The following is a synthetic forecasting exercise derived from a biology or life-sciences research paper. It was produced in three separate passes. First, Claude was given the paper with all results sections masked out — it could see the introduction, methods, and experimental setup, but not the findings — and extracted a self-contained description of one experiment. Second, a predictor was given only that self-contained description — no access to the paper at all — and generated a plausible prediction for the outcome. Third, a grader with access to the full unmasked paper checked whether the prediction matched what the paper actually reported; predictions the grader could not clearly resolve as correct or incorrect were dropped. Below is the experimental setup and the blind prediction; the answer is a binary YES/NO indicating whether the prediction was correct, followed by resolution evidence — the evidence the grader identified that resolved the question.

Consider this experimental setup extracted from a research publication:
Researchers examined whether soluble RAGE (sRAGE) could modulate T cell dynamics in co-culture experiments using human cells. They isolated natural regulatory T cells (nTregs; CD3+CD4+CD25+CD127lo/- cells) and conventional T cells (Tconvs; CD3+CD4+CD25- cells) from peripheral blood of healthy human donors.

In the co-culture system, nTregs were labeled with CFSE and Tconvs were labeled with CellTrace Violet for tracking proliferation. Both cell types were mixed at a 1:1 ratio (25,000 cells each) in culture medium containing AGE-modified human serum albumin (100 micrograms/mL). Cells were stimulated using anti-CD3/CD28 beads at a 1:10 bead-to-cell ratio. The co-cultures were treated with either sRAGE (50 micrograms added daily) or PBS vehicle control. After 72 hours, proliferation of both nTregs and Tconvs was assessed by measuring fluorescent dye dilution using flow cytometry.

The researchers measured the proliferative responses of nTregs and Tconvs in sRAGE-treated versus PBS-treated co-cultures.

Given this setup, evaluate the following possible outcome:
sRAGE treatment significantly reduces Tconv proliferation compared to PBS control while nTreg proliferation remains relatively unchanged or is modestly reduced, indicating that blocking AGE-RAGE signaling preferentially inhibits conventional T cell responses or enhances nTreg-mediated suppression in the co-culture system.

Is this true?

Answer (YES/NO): NO